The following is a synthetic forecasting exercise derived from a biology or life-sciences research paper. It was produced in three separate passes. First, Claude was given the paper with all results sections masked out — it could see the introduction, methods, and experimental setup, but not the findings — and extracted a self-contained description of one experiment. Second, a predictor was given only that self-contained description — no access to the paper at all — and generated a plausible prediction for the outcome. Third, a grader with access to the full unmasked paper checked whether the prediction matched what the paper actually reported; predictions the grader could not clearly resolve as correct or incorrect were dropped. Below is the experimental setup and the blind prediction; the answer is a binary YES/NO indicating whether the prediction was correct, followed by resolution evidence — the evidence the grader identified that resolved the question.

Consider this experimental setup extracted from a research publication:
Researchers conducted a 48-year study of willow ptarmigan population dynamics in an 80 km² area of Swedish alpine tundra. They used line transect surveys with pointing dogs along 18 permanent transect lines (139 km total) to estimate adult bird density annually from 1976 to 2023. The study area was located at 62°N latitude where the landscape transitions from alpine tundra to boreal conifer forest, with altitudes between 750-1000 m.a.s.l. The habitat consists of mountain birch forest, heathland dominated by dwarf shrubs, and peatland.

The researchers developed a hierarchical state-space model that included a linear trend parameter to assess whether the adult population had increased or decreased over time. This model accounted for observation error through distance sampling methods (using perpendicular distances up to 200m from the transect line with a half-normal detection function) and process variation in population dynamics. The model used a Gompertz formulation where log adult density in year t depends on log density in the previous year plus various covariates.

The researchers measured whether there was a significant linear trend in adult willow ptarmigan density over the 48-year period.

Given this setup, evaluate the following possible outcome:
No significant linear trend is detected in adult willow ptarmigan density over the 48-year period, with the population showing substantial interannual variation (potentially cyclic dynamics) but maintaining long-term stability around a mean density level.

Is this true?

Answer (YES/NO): YES